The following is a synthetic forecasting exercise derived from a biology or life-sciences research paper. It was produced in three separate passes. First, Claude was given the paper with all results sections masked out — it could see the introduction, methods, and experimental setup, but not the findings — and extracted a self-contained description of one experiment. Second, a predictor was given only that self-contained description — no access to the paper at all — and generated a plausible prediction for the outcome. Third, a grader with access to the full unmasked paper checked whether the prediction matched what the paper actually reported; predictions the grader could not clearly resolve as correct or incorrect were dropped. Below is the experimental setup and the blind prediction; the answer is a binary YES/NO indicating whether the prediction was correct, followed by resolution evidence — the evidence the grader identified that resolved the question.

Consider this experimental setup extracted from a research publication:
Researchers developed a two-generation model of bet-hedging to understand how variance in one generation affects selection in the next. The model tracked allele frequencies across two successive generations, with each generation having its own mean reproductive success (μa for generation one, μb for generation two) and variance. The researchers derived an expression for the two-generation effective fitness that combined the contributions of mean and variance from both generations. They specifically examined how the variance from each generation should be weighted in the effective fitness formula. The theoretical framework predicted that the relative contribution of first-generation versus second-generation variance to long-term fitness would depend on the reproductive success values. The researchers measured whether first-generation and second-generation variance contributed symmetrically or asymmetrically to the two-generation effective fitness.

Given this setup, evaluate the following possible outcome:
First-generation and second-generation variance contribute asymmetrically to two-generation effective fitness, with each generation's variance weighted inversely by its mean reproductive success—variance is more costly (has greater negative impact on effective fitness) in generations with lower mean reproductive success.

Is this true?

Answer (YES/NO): NO